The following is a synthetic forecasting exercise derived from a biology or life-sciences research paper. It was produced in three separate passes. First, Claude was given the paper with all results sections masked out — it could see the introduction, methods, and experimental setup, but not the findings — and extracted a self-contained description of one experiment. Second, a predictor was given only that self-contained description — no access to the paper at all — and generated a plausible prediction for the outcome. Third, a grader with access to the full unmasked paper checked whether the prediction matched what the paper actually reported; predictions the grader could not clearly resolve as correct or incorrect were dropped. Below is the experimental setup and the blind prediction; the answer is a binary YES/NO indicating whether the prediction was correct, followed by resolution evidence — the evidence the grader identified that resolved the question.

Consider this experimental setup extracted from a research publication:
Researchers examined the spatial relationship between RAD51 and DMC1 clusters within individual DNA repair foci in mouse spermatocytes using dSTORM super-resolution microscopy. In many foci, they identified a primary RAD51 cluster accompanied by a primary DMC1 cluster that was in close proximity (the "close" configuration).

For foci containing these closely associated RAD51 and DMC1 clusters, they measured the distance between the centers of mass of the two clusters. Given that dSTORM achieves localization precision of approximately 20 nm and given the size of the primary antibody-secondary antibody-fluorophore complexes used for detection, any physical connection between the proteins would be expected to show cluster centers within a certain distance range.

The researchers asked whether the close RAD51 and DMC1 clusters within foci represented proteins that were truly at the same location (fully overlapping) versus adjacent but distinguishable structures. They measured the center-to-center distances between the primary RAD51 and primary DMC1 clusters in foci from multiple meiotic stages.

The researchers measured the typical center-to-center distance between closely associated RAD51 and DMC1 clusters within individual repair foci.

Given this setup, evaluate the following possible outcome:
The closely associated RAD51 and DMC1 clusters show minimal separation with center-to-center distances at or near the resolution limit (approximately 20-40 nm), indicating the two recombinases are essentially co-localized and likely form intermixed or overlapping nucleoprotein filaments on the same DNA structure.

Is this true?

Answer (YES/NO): NO